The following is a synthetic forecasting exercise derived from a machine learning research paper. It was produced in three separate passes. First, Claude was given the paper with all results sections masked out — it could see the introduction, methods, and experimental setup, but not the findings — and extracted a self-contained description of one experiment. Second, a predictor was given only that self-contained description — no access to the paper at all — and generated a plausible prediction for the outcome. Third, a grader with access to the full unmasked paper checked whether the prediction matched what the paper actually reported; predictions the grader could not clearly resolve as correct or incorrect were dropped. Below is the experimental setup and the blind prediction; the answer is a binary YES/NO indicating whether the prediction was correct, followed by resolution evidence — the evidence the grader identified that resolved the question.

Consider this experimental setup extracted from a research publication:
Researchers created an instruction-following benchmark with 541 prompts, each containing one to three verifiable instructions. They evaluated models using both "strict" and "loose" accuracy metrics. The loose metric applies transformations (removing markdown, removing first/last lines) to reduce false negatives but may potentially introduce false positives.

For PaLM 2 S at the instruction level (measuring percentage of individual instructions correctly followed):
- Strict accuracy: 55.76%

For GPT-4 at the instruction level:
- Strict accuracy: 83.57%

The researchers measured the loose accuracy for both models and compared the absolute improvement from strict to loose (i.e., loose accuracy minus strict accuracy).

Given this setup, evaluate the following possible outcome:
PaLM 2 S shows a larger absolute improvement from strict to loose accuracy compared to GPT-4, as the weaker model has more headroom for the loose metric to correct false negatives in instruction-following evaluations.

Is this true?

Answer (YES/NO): YES